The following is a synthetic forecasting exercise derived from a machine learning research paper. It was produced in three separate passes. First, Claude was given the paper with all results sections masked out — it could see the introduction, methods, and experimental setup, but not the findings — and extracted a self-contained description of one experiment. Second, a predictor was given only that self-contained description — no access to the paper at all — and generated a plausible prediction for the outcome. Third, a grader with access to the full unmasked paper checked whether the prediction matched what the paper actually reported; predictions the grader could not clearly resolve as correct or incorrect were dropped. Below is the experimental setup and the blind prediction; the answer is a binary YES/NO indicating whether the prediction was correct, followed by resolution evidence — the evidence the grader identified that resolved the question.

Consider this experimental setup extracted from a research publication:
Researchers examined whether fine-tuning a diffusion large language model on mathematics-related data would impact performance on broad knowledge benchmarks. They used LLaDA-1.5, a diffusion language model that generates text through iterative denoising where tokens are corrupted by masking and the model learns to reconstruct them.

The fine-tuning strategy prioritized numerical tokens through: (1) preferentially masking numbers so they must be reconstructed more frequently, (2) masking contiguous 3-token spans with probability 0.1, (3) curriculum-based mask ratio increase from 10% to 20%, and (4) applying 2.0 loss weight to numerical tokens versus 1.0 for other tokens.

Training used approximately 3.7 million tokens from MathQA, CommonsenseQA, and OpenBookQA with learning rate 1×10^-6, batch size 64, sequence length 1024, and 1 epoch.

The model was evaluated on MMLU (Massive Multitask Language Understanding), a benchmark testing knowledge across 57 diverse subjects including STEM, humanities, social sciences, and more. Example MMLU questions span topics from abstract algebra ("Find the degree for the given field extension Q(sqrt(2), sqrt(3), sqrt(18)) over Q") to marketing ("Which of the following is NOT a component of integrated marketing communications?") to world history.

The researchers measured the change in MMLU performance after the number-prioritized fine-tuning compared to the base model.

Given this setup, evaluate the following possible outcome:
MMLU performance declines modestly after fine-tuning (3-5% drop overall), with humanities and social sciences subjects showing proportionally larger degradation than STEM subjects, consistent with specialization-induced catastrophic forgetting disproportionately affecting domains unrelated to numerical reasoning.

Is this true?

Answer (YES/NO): NO